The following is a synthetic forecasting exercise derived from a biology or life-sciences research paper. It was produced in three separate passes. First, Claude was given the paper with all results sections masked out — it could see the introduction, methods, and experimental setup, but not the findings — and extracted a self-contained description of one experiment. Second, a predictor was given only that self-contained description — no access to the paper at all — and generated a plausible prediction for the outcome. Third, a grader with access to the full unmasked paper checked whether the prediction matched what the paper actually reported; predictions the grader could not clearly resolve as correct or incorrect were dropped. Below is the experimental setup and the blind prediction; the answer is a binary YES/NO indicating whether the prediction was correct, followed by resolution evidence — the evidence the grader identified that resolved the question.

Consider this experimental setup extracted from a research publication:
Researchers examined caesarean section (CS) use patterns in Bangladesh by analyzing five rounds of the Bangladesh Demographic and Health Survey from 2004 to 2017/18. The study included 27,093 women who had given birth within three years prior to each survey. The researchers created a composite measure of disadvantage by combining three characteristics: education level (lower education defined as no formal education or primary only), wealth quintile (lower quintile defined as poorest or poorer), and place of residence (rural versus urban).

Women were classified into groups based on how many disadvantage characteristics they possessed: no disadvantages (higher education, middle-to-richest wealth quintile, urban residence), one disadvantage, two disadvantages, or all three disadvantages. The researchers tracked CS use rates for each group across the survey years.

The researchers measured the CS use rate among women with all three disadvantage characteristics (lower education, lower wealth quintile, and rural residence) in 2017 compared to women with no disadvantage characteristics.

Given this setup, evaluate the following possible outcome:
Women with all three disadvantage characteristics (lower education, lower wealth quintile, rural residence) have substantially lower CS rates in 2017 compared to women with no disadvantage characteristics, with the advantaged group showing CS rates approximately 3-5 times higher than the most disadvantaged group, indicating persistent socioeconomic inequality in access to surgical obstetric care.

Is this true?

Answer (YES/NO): YES